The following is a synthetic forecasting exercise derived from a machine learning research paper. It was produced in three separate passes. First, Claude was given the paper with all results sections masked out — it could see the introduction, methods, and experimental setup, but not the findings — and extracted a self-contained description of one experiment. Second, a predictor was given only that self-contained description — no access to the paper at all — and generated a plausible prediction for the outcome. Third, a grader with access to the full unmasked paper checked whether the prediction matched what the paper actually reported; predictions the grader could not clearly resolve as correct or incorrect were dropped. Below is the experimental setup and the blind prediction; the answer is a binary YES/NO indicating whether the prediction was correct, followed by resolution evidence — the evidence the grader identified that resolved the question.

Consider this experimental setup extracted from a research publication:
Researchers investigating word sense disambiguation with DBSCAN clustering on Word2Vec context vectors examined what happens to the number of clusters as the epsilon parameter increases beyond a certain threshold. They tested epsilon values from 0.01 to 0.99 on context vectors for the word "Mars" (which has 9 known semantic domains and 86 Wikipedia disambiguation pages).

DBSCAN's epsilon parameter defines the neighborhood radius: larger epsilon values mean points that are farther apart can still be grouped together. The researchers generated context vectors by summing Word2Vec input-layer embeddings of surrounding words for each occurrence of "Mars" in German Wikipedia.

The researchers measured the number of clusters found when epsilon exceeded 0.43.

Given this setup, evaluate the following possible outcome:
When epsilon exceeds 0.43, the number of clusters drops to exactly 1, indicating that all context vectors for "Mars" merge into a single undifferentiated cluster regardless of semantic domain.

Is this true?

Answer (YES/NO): YES